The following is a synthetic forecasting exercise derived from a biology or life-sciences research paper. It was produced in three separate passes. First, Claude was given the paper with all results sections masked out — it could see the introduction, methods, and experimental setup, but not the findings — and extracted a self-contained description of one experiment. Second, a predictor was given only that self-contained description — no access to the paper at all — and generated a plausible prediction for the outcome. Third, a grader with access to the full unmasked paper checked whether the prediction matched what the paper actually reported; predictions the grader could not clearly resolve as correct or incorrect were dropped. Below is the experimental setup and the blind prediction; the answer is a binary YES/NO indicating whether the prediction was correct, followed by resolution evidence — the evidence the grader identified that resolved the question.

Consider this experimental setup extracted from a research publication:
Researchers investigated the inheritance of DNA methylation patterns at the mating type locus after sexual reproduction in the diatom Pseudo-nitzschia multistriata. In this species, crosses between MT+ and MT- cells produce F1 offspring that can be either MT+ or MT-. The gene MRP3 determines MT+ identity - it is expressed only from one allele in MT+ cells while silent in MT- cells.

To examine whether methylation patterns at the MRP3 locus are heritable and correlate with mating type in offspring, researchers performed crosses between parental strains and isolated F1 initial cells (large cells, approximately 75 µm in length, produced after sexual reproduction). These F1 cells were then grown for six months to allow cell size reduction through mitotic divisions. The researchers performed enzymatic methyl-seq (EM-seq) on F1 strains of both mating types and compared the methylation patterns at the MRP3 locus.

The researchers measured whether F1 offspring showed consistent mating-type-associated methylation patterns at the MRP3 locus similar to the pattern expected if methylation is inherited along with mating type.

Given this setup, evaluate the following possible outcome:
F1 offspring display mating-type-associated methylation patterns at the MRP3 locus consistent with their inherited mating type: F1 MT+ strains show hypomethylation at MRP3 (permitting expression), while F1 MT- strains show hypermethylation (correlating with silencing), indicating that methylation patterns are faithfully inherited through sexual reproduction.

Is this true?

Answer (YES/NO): YES